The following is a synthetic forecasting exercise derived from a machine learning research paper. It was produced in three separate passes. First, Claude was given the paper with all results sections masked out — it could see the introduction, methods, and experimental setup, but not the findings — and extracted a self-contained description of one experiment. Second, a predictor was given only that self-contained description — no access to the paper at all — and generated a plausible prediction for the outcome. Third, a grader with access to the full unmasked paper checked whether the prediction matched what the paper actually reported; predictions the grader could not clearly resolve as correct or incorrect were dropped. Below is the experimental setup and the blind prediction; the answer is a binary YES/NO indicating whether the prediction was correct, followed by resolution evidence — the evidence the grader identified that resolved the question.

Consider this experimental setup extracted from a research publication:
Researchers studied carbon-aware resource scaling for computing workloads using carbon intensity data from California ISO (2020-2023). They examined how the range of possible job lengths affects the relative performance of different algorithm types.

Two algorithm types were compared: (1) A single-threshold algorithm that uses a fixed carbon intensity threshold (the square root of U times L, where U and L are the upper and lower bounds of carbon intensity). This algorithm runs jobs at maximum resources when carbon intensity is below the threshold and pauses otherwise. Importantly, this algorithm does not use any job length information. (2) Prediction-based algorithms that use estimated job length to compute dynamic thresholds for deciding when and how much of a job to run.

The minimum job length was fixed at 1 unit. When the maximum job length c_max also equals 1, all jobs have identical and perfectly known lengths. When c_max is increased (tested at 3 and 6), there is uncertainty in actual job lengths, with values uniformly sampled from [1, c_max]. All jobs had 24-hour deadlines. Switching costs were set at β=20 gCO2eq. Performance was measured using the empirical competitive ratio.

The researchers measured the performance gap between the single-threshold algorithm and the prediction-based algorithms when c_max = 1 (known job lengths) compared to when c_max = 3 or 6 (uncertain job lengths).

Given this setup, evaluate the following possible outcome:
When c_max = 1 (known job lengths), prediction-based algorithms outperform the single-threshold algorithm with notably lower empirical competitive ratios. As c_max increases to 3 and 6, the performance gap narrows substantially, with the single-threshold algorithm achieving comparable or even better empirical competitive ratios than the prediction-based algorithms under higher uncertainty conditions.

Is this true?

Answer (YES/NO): NO